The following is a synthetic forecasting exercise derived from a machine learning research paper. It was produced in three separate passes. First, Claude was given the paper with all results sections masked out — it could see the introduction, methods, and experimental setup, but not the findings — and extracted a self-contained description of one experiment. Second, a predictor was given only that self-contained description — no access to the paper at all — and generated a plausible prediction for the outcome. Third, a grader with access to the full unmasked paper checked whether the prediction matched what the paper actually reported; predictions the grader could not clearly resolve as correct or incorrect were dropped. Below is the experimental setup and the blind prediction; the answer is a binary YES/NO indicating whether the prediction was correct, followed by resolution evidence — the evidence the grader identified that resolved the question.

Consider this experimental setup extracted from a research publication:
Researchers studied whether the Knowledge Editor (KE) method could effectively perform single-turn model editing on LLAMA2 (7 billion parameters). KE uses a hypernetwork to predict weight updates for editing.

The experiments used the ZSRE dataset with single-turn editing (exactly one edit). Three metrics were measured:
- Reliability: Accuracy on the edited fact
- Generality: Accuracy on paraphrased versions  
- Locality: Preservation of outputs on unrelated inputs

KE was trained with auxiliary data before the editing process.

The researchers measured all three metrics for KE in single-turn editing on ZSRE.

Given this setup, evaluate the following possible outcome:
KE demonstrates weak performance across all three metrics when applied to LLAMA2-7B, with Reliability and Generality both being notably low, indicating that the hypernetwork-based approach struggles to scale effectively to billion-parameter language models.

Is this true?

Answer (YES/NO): NO